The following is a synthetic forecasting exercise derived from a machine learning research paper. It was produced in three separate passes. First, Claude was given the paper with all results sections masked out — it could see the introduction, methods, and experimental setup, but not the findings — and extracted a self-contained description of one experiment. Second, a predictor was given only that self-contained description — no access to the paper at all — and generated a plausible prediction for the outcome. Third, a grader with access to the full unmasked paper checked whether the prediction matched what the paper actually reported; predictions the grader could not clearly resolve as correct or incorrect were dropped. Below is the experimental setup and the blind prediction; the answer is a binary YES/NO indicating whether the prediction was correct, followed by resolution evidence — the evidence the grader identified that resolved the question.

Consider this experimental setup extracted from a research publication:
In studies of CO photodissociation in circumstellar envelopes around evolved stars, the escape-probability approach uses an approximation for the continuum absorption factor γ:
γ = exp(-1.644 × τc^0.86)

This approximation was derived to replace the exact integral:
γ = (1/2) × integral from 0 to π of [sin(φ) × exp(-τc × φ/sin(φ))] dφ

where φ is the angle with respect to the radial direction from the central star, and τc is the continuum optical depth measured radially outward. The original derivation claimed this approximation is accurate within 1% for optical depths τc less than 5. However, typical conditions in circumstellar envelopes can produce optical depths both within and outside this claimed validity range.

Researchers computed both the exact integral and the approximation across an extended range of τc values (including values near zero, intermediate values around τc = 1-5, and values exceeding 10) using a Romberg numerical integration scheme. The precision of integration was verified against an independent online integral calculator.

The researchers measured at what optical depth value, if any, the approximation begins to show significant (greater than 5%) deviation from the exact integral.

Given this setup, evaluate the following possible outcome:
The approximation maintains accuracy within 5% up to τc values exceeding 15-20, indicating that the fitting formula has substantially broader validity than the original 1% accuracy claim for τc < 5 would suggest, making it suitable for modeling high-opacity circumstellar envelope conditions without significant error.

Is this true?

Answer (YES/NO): NO